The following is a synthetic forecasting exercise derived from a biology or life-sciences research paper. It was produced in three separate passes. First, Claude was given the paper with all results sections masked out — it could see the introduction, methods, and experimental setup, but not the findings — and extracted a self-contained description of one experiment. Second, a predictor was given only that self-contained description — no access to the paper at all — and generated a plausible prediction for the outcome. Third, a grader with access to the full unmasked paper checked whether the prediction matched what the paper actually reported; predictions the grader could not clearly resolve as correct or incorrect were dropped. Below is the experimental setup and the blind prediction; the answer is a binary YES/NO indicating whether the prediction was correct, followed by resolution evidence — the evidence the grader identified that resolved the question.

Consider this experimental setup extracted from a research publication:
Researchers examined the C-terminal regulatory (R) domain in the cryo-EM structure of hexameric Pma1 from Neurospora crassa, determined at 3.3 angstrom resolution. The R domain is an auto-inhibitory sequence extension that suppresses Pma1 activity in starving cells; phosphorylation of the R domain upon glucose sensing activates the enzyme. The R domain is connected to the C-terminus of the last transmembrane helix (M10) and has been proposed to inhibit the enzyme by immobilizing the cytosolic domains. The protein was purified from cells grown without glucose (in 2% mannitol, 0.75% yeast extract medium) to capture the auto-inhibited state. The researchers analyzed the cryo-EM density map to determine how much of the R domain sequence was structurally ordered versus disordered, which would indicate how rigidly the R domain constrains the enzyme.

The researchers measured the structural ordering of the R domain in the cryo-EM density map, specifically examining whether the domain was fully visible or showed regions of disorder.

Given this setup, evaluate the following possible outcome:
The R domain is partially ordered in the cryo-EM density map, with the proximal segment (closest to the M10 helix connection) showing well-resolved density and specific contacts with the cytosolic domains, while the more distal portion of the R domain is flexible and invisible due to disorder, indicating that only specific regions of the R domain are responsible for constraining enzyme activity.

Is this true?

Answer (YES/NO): NO